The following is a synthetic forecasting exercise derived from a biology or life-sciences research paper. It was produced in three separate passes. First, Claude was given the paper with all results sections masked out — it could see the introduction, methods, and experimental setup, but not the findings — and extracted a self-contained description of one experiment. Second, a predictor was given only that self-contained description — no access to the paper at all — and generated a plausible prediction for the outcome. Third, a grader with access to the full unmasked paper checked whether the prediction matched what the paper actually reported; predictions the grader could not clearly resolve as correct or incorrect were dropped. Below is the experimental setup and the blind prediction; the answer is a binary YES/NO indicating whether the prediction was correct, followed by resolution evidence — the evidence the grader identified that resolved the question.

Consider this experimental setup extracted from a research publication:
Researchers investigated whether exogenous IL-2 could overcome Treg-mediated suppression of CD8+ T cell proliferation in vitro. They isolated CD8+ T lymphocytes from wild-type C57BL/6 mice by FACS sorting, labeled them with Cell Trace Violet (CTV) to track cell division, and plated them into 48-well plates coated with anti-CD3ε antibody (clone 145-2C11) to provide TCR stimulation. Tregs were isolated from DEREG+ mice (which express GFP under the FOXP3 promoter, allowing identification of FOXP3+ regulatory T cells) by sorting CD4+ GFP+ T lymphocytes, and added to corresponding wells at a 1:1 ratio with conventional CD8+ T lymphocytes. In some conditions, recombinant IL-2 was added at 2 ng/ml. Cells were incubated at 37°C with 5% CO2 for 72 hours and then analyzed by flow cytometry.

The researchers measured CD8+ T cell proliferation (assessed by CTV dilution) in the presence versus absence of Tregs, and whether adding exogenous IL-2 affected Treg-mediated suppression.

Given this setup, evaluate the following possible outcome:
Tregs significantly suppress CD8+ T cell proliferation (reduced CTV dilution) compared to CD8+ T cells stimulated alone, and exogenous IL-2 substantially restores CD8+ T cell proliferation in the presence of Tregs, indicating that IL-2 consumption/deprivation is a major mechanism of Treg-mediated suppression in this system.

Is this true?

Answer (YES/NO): YES